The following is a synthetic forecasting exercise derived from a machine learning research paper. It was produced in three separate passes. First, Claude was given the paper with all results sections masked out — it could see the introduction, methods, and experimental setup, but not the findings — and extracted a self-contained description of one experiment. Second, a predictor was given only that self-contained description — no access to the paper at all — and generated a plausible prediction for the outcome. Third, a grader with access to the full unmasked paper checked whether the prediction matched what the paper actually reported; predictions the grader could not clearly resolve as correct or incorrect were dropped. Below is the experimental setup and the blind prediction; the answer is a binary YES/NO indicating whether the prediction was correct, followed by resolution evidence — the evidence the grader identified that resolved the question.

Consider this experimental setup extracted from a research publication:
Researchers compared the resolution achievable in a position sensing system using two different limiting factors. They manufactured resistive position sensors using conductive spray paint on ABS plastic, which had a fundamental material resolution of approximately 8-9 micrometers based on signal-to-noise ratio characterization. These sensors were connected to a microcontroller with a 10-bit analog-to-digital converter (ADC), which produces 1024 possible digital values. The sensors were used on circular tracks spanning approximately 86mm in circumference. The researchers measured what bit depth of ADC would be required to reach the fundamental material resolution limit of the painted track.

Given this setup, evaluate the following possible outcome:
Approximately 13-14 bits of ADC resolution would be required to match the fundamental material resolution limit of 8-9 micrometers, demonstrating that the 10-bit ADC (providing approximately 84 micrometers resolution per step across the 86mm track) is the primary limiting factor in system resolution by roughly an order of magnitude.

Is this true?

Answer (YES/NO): YES